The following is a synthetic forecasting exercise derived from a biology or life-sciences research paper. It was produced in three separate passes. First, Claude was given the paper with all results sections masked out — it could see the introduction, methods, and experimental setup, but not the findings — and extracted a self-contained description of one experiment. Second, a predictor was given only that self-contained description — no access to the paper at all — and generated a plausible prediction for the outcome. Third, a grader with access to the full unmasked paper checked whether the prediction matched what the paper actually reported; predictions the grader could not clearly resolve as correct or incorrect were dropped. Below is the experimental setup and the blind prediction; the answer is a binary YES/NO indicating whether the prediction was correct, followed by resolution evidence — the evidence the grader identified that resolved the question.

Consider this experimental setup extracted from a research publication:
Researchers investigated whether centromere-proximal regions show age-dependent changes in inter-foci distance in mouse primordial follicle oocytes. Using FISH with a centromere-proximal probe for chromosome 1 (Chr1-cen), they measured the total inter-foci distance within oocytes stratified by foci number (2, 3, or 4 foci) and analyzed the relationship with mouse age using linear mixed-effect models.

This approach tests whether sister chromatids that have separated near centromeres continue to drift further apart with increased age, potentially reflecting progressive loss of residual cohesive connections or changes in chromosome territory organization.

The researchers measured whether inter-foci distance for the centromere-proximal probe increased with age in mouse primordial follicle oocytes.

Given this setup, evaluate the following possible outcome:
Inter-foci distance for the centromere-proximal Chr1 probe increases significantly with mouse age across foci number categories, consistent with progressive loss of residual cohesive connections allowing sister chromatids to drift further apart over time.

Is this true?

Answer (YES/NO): NO